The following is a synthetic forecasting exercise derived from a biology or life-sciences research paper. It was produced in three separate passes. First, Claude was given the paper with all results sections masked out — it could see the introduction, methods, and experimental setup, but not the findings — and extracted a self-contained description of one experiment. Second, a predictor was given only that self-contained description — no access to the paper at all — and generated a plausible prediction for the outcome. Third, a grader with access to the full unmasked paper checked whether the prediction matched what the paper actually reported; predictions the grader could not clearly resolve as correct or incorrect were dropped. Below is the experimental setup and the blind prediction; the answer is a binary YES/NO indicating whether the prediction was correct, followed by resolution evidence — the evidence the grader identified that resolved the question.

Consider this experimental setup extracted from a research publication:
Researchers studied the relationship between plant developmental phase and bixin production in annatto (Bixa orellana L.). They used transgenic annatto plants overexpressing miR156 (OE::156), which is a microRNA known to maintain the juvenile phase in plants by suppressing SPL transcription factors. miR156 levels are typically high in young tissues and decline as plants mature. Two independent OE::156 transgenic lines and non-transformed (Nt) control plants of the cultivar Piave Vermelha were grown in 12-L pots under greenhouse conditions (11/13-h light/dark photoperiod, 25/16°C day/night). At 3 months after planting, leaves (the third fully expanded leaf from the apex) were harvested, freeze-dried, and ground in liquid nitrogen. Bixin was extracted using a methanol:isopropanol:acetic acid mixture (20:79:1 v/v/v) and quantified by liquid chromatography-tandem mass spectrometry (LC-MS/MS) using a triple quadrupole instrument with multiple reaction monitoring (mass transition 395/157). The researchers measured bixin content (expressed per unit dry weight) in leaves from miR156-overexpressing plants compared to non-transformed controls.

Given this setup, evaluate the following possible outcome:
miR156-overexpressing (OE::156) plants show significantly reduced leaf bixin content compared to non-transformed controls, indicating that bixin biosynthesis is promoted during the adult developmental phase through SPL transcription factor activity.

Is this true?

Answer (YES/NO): YES